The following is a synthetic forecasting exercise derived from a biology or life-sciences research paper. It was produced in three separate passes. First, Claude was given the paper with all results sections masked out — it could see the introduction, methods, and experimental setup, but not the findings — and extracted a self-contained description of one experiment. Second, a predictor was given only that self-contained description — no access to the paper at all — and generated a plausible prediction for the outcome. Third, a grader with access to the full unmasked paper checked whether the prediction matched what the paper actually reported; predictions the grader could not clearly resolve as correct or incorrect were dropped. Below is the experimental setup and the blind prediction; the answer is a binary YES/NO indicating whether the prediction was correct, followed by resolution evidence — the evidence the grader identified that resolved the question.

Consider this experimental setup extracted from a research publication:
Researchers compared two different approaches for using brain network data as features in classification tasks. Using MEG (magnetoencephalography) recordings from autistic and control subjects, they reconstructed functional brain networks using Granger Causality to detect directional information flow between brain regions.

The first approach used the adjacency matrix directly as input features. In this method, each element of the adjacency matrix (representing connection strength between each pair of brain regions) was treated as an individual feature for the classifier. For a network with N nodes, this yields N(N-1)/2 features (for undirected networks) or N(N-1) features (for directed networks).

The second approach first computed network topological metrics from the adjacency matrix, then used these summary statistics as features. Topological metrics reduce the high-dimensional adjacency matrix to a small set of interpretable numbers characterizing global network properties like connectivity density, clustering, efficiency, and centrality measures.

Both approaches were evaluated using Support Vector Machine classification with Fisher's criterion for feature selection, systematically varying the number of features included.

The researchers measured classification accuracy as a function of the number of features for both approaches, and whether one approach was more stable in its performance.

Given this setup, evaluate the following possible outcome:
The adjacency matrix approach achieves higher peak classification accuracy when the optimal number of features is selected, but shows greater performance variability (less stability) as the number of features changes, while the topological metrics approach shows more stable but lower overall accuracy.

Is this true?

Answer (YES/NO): NO